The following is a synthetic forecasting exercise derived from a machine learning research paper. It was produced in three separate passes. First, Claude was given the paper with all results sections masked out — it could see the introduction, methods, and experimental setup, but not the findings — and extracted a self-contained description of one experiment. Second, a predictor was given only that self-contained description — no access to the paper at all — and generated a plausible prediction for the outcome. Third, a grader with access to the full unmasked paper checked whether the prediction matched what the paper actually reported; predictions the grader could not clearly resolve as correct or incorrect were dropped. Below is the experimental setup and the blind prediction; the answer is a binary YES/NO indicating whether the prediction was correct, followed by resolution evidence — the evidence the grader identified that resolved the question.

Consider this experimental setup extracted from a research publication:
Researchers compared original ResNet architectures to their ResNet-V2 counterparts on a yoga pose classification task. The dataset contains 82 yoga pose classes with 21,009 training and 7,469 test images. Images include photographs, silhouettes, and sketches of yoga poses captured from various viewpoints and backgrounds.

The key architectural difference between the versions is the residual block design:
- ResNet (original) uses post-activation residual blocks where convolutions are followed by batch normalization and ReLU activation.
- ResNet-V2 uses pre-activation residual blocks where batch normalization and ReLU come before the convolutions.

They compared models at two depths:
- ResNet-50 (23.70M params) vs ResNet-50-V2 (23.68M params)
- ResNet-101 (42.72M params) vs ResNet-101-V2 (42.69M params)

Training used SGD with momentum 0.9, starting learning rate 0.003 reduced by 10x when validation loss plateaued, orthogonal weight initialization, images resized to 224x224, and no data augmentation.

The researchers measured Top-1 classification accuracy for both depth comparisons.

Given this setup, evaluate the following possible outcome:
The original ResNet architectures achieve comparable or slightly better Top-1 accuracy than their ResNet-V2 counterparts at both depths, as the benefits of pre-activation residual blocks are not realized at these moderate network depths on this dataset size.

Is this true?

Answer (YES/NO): NO